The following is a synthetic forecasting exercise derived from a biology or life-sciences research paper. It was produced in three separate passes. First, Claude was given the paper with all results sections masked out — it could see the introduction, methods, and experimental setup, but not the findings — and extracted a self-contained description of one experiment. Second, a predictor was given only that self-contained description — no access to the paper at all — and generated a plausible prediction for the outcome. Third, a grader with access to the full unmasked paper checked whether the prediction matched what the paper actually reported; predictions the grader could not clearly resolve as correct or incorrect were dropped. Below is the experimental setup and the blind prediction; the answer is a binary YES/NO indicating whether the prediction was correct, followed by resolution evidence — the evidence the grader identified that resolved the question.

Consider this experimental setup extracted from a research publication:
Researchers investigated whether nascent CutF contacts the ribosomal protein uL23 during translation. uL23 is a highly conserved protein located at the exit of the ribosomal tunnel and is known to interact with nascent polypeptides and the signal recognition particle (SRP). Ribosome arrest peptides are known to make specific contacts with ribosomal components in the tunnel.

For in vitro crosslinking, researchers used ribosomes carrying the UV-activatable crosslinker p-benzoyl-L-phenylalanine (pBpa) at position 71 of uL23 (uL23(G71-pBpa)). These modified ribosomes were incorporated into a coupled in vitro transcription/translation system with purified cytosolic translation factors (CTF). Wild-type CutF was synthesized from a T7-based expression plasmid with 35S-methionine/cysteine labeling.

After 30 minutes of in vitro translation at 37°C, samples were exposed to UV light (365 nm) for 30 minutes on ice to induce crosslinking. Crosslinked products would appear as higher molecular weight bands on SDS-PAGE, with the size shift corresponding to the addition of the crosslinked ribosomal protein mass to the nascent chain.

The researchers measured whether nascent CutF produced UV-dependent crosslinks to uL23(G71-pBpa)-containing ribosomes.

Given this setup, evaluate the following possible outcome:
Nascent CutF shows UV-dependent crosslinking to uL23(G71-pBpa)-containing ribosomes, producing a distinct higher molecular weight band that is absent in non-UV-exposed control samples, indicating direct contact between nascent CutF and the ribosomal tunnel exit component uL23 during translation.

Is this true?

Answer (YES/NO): YES